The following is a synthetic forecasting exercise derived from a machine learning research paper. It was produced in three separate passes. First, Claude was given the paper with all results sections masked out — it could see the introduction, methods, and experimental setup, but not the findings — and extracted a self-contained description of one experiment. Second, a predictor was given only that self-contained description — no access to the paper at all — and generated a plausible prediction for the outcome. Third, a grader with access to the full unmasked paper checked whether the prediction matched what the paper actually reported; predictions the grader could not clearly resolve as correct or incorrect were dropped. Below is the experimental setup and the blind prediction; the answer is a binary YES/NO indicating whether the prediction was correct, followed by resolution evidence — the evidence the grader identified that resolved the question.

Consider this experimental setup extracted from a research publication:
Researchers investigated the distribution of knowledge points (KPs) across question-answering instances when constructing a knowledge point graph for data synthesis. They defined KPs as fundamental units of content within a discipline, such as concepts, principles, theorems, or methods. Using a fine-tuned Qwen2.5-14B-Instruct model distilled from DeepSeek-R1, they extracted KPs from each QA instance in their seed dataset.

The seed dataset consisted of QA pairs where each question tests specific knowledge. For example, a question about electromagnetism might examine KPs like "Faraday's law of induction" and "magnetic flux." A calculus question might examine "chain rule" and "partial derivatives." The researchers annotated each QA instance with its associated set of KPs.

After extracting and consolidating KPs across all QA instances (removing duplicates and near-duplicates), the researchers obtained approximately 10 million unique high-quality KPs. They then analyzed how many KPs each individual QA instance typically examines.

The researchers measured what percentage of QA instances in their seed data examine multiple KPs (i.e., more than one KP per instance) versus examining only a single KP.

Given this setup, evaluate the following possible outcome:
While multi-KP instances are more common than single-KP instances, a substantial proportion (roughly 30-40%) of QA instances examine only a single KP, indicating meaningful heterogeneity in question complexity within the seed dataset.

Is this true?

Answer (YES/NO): NO